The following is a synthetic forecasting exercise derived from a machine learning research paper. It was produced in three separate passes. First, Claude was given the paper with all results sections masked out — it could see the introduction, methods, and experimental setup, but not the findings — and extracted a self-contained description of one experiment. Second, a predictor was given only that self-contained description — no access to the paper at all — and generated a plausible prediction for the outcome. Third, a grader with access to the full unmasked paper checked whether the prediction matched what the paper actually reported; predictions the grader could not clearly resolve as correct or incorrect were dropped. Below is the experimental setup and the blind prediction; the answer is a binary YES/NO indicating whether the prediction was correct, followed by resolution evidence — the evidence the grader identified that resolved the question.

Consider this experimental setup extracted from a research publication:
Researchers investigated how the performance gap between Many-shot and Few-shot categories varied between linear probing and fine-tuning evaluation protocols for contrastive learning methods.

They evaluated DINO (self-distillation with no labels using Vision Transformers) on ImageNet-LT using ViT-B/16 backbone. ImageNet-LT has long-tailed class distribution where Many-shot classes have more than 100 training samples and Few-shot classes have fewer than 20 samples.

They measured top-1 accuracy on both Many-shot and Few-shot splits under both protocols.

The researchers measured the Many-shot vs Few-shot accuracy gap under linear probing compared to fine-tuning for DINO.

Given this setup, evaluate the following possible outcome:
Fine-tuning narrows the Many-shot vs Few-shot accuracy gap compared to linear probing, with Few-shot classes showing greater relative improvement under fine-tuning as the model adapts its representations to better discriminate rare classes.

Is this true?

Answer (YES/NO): NO